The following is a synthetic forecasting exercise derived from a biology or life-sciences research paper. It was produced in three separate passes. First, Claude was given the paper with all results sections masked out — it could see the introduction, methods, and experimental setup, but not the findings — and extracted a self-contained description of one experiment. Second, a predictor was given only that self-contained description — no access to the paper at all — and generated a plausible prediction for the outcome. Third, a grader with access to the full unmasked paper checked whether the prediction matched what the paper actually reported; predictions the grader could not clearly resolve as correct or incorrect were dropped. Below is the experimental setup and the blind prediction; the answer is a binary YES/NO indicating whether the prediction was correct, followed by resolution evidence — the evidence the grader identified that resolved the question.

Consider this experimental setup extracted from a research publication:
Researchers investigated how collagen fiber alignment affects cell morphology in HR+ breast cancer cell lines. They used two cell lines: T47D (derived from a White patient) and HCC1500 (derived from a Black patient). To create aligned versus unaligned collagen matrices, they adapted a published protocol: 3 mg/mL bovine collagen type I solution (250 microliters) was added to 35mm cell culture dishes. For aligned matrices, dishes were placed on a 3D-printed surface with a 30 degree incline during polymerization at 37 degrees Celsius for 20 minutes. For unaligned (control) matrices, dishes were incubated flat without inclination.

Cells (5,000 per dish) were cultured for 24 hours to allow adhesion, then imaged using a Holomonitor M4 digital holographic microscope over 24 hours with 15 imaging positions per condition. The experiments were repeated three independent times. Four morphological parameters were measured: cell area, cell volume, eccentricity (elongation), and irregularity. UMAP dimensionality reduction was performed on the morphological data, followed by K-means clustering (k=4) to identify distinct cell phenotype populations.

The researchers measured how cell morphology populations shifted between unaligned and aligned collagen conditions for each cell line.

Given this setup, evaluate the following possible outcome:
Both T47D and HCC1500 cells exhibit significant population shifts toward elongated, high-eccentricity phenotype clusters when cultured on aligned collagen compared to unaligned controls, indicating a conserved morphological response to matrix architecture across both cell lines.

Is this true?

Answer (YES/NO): NO